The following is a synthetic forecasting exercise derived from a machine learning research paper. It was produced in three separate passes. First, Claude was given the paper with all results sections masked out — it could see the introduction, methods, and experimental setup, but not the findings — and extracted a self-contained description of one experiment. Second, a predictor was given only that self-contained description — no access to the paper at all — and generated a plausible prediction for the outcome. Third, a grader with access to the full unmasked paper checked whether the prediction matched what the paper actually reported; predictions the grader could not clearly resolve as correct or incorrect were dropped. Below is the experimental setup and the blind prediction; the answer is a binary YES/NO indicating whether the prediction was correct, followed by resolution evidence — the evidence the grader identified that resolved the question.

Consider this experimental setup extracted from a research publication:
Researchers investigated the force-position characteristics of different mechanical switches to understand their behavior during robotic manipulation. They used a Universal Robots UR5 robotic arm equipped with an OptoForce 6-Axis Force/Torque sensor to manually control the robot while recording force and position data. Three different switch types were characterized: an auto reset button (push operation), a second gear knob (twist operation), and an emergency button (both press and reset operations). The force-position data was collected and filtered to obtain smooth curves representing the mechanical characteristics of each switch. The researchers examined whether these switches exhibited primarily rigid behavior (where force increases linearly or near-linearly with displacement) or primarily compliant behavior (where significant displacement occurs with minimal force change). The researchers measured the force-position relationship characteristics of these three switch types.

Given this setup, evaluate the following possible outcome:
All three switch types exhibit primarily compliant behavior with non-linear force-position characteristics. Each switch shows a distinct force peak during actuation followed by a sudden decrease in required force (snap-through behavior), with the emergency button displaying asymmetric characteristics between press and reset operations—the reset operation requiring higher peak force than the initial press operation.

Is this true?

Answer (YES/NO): NO